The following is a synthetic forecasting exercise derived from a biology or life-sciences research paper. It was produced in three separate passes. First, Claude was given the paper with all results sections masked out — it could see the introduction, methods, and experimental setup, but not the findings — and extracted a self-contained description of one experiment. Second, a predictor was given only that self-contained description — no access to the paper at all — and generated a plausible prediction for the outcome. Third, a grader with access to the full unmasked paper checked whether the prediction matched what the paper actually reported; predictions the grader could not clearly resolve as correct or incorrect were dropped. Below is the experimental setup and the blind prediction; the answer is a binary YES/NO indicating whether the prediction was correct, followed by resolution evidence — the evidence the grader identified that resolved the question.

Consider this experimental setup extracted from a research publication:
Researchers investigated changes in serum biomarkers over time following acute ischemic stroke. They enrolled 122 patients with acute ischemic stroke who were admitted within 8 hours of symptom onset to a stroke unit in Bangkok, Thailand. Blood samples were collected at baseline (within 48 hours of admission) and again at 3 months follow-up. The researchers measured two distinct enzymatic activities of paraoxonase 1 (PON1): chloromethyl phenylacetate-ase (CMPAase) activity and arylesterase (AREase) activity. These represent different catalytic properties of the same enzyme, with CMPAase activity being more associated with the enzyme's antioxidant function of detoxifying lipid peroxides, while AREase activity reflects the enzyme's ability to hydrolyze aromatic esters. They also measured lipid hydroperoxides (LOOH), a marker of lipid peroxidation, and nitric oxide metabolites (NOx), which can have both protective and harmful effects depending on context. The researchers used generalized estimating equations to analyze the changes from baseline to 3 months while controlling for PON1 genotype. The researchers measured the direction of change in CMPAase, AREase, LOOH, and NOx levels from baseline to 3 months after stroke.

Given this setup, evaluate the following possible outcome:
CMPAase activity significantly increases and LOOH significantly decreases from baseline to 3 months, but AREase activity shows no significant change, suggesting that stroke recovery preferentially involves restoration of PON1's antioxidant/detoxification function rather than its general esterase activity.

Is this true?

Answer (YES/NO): NO